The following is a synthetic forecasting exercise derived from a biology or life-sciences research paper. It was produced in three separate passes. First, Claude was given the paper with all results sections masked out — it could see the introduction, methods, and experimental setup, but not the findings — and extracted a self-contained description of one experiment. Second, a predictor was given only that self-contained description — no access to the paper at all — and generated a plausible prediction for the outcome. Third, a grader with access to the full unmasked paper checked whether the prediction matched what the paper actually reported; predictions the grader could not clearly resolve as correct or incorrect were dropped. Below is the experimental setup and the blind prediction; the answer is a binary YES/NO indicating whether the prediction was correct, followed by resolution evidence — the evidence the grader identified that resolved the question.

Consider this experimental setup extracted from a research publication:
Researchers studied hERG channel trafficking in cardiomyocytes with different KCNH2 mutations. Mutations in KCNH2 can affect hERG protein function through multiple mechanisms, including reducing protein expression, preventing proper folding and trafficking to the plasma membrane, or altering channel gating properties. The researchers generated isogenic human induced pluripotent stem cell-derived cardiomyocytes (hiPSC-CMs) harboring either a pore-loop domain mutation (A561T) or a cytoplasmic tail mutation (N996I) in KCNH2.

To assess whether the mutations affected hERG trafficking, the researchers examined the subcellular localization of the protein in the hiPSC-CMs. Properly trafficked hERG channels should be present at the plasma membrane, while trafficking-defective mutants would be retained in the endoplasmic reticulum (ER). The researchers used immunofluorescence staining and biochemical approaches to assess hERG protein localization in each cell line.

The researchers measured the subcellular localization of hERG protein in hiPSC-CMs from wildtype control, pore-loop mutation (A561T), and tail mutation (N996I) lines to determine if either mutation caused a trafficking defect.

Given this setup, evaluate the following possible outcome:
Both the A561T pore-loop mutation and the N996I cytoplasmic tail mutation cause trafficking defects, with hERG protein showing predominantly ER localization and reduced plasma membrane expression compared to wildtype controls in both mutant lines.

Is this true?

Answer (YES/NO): YES